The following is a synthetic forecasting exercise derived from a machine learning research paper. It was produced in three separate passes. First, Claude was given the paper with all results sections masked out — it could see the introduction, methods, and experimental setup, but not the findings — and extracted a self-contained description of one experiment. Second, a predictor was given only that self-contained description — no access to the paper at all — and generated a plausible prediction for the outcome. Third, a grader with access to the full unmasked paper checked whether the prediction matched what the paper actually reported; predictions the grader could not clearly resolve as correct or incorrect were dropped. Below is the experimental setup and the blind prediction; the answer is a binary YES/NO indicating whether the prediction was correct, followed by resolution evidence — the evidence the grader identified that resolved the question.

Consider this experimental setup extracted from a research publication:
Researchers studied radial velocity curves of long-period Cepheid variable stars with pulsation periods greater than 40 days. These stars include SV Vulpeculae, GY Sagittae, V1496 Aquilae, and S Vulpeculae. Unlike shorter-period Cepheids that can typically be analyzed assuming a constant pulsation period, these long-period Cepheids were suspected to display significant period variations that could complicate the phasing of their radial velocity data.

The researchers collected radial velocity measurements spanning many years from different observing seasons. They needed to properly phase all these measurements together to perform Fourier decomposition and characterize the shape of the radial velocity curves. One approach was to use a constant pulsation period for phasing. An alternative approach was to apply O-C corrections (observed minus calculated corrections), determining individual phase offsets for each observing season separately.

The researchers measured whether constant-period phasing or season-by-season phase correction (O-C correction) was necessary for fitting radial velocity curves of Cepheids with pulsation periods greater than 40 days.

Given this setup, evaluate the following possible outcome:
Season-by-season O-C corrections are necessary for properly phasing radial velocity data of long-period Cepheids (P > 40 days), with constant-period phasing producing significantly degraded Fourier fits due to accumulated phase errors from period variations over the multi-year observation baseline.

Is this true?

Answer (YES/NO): YES